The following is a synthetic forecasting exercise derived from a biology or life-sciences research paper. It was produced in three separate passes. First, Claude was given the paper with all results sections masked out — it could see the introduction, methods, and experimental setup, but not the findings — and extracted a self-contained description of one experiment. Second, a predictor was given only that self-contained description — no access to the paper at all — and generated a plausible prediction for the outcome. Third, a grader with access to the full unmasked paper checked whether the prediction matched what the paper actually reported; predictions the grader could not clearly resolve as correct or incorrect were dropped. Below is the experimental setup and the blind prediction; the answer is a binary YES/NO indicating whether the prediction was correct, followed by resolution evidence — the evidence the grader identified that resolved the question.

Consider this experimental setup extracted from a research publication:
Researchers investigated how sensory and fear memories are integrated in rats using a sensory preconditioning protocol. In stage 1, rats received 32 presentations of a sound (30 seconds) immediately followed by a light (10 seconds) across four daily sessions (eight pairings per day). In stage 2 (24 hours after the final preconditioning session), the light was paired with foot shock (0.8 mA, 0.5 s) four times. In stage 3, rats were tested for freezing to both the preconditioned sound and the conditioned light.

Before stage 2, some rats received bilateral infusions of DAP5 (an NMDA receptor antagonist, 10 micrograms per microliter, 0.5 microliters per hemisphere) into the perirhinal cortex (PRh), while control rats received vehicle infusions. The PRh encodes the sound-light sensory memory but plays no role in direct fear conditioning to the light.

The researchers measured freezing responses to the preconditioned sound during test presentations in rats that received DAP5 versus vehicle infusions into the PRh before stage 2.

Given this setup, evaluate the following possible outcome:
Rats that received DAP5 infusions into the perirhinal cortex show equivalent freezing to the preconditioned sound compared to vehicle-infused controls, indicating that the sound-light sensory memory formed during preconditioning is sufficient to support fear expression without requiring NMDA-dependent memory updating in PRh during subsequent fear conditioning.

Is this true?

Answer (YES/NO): YES